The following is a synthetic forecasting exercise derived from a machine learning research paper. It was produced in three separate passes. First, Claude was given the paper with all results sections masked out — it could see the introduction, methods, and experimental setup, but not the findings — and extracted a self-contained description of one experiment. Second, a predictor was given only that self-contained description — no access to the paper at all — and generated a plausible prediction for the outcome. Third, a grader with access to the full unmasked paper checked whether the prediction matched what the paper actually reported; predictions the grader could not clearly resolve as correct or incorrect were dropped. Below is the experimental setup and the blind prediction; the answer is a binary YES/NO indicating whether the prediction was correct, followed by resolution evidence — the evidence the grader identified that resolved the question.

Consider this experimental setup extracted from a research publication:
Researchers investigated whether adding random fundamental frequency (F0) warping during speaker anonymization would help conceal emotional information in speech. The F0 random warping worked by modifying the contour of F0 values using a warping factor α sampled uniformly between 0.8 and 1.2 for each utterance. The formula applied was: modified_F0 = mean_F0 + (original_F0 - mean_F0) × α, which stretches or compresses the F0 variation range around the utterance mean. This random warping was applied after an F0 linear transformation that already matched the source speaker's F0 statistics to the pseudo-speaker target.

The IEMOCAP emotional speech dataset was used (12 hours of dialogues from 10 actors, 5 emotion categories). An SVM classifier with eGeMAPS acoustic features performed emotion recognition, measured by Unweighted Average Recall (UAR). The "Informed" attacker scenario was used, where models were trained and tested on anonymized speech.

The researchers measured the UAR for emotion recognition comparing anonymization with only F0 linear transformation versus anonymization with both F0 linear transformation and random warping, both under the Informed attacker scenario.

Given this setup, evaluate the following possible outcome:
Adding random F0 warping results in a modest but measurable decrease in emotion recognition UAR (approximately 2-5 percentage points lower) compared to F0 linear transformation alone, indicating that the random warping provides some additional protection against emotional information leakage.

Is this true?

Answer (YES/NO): NO